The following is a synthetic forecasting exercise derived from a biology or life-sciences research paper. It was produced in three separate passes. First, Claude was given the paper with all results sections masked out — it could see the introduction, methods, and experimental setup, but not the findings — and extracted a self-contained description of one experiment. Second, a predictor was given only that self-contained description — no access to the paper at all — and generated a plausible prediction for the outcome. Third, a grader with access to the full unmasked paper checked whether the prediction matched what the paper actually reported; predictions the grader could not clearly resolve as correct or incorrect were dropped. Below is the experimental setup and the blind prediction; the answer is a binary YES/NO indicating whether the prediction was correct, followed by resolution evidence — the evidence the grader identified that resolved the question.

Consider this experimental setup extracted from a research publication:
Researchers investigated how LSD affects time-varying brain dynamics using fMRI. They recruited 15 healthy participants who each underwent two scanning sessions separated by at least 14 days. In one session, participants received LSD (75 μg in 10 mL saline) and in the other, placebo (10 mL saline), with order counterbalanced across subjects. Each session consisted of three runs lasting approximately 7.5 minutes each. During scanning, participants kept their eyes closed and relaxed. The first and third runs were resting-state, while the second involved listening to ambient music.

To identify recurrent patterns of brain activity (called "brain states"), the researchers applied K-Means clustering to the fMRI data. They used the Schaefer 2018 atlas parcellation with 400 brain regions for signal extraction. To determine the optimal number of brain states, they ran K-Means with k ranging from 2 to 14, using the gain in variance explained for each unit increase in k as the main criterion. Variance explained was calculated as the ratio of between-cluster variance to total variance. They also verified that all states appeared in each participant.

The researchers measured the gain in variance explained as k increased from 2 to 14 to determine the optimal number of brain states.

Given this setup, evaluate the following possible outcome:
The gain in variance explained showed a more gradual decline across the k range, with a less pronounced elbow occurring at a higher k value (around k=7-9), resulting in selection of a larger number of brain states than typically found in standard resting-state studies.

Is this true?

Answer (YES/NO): NO